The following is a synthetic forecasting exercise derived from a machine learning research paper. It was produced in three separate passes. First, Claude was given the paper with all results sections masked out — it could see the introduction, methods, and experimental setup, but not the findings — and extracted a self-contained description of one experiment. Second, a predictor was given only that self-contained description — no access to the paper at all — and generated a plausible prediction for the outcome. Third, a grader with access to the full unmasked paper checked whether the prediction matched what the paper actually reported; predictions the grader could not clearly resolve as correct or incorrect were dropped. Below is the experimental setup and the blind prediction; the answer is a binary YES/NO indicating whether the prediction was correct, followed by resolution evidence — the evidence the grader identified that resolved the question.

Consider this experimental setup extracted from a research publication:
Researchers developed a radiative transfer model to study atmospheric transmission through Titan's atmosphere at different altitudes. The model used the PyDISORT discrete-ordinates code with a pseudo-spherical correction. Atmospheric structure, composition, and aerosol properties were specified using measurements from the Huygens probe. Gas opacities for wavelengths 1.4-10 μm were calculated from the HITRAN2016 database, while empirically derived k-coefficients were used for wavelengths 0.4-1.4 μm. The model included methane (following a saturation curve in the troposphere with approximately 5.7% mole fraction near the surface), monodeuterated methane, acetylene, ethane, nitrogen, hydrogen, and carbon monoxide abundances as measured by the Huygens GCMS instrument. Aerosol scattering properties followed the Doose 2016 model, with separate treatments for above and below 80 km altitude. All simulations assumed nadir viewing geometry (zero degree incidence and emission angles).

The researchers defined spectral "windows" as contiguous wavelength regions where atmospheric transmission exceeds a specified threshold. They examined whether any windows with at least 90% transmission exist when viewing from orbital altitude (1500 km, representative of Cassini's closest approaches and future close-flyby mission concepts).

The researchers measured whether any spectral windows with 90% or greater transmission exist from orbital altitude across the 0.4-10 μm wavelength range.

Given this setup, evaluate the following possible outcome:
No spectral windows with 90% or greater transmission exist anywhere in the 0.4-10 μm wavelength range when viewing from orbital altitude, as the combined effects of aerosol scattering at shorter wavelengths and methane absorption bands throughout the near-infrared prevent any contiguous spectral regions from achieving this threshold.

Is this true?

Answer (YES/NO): YES